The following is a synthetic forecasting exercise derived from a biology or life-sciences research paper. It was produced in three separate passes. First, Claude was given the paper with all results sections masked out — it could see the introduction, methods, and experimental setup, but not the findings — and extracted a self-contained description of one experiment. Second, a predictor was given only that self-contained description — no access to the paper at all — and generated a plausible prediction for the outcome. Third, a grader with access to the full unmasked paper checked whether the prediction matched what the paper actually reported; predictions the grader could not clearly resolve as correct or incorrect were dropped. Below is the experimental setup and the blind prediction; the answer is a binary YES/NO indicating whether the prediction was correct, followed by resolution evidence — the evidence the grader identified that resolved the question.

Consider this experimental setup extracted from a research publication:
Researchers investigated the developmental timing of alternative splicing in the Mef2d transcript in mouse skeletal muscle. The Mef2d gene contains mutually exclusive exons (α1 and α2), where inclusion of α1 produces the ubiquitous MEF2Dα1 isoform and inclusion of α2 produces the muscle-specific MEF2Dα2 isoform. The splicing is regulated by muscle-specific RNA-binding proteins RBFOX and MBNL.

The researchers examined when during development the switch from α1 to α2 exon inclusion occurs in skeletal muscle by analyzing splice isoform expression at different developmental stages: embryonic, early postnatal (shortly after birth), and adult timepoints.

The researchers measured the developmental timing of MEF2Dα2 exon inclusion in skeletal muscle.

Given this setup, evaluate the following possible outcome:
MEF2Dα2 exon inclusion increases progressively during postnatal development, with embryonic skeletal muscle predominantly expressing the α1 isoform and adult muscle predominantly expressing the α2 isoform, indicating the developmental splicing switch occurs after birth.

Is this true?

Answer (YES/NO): YES